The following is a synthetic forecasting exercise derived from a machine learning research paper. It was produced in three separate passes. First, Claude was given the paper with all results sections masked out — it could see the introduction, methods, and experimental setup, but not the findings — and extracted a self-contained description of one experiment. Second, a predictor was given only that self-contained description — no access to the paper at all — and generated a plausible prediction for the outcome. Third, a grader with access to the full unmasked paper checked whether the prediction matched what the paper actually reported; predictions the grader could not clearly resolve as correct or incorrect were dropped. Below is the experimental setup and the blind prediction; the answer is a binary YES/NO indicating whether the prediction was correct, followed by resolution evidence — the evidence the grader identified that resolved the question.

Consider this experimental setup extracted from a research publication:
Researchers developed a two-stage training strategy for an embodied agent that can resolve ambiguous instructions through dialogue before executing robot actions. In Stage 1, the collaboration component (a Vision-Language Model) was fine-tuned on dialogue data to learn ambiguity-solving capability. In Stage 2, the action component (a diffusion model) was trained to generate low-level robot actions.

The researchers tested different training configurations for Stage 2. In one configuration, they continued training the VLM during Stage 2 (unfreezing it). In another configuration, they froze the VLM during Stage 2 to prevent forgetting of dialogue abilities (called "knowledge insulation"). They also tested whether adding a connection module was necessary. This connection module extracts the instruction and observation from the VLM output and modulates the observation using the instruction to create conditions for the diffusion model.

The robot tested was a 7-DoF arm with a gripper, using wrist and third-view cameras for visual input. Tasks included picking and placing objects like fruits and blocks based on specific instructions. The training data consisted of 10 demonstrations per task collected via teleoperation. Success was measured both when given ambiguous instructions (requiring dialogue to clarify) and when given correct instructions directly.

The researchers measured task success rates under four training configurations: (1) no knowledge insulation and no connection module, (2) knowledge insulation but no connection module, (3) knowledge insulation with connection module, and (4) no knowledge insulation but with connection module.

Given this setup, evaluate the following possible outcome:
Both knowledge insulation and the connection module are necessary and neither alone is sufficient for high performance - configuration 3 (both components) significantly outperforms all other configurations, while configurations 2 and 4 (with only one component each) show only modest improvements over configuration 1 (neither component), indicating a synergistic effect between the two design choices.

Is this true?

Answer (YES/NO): YES